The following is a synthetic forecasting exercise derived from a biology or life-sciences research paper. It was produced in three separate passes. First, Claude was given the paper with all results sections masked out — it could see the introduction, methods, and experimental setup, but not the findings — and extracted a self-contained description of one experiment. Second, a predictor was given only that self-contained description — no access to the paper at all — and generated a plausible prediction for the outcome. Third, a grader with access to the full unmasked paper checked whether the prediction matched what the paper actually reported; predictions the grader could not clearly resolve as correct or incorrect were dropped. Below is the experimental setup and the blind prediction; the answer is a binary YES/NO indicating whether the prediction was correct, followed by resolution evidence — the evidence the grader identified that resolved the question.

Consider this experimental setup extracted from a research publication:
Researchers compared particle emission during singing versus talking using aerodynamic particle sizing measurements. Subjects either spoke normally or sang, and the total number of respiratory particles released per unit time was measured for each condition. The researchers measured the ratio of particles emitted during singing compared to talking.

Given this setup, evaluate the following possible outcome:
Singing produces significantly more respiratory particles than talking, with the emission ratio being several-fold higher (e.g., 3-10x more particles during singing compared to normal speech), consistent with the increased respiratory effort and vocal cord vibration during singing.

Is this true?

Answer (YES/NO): YES